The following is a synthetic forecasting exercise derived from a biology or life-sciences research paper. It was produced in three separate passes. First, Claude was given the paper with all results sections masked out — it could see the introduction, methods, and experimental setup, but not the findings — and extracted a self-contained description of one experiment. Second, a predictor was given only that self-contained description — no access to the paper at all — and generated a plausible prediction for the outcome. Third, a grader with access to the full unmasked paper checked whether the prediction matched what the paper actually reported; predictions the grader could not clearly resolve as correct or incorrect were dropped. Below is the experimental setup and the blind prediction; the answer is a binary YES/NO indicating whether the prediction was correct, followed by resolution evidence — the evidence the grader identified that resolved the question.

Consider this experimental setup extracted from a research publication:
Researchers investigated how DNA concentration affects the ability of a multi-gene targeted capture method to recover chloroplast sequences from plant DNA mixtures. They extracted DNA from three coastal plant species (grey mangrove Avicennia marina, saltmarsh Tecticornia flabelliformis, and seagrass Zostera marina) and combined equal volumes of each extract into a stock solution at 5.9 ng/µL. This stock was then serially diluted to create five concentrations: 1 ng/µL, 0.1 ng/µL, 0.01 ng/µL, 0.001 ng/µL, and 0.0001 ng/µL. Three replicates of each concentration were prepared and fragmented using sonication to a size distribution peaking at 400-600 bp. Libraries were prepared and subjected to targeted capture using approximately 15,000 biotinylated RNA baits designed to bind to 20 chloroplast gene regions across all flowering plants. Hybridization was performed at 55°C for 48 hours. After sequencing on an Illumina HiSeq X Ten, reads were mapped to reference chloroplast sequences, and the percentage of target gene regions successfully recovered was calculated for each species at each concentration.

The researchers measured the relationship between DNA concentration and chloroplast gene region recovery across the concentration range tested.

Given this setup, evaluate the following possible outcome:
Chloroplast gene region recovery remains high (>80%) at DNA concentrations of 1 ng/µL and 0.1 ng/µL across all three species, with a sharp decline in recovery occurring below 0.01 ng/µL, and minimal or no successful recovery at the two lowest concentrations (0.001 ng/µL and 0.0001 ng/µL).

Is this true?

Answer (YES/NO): NO